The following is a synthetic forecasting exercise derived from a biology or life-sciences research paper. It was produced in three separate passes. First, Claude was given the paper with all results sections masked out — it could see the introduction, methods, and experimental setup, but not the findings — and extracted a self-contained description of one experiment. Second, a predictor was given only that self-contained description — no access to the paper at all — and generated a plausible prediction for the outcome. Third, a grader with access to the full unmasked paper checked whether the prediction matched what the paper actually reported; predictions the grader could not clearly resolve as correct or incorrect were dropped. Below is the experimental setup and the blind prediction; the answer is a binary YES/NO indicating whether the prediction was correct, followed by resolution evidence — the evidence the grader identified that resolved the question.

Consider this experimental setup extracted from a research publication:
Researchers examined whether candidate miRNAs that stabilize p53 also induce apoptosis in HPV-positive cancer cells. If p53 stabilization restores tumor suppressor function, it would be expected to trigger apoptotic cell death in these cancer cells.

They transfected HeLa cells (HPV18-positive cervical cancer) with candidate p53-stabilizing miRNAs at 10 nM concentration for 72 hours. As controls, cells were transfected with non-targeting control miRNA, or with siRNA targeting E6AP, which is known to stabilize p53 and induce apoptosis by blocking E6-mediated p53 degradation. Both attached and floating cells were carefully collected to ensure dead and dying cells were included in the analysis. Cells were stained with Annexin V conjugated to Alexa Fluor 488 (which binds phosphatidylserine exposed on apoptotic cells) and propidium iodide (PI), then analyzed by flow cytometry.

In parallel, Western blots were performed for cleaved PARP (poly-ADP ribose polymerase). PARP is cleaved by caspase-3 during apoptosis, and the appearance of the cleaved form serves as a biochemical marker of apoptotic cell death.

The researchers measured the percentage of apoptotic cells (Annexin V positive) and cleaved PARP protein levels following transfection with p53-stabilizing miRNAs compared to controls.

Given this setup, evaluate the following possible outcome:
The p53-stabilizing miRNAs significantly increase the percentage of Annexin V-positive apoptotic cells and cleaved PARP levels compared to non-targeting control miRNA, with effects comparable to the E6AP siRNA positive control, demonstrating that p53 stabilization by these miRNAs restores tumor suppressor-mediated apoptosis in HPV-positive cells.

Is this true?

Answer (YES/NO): NO